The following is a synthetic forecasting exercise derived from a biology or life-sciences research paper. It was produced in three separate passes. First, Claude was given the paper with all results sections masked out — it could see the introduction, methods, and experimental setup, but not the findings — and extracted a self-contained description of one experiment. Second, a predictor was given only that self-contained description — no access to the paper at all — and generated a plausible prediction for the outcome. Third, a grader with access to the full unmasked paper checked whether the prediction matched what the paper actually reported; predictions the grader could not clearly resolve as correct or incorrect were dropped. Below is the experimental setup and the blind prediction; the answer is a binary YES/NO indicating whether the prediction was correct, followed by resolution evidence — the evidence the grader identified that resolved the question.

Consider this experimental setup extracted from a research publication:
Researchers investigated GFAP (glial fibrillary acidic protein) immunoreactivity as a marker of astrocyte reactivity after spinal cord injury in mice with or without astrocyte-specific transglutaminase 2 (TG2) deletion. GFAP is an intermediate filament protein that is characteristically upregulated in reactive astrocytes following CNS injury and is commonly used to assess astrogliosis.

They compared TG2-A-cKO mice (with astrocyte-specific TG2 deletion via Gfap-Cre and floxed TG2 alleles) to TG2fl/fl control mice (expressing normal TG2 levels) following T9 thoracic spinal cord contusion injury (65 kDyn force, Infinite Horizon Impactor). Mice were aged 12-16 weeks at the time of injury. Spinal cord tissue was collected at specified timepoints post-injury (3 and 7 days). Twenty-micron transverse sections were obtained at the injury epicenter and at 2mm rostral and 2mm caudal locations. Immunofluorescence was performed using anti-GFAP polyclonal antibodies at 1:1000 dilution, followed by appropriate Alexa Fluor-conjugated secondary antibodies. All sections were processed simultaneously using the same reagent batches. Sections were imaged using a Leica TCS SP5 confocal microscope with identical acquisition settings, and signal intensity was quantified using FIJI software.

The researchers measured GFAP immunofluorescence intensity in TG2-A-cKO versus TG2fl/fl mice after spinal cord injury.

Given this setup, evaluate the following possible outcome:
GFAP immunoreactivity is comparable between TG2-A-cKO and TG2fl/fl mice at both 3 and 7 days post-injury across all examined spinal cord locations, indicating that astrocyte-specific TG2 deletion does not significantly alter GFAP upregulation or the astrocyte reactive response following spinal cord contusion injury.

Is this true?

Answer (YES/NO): NO